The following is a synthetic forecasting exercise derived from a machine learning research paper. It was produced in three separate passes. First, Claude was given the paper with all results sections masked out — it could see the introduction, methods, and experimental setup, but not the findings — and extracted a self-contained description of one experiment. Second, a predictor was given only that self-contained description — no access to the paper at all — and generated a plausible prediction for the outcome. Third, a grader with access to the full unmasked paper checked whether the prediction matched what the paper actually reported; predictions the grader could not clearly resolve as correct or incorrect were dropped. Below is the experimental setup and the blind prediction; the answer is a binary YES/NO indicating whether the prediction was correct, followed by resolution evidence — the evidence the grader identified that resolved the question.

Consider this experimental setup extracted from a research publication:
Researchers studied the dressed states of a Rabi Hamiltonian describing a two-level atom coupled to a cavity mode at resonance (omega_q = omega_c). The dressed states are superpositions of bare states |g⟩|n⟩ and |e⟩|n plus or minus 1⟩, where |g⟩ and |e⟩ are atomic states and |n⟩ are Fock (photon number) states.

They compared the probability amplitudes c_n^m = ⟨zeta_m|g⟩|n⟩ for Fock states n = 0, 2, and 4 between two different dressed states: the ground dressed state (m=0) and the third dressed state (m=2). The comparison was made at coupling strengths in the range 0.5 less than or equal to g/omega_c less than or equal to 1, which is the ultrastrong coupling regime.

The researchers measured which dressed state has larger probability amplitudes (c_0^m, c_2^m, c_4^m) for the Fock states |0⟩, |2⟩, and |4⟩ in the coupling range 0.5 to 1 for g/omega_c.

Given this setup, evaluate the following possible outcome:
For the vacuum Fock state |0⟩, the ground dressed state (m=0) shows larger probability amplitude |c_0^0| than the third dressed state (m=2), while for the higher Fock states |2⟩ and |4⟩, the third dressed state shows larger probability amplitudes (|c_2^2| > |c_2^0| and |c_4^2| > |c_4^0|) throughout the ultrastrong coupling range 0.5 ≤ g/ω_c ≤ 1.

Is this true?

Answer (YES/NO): NO